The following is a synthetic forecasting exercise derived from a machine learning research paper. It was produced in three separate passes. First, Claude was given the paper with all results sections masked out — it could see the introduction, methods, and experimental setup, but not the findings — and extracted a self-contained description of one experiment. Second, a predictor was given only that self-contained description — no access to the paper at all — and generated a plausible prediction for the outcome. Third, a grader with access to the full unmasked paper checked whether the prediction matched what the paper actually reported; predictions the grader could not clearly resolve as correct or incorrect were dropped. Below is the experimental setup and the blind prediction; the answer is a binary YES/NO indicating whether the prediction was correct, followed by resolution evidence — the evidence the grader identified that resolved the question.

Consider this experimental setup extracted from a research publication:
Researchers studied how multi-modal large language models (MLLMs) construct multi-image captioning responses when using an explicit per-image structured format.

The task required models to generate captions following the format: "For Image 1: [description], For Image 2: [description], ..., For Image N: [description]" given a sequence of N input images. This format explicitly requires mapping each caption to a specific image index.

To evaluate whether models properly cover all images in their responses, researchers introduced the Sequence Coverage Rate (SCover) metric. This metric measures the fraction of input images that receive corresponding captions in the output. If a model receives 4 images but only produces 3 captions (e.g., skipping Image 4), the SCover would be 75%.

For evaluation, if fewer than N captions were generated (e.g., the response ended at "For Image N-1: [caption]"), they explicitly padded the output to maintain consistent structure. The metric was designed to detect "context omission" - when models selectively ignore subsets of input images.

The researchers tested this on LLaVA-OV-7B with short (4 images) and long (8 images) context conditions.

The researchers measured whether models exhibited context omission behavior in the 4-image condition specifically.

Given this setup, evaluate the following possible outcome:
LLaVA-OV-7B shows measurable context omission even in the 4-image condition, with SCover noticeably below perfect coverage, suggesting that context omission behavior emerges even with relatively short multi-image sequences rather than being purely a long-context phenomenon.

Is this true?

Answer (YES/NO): YES